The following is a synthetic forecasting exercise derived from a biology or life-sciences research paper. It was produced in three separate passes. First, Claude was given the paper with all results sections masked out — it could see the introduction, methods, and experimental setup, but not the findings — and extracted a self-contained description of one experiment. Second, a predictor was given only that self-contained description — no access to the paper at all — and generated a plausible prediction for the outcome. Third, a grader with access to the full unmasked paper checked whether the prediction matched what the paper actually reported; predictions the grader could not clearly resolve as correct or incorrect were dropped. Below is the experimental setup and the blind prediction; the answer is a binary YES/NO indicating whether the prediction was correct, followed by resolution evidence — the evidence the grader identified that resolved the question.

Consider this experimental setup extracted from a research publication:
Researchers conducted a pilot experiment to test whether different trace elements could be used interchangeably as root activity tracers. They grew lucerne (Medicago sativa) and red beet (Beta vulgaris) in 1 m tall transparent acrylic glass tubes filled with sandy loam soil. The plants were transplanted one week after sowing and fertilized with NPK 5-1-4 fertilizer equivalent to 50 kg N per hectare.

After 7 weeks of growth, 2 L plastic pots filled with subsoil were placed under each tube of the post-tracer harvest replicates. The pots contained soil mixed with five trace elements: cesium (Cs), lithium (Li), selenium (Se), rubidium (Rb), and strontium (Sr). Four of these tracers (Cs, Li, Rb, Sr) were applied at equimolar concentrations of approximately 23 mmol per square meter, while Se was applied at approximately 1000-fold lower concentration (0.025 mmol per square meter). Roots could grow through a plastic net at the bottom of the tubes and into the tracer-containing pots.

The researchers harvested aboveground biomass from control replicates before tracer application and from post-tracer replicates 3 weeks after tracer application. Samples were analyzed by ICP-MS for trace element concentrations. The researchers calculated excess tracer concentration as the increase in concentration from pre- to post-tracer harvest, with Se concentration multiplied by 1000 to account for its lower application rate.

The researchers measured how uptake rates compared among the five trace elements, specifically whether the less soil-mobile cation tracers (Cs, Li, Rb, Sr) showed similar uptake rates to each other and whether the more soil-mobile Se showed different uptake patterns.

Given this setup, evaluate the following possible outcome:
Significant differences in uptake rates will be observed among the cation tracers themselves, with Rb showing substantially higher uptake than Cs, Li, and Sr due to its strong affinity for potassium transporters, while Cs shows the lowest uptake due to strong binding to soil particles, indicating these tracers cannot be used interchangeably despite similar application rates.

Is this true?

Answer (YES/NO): NO